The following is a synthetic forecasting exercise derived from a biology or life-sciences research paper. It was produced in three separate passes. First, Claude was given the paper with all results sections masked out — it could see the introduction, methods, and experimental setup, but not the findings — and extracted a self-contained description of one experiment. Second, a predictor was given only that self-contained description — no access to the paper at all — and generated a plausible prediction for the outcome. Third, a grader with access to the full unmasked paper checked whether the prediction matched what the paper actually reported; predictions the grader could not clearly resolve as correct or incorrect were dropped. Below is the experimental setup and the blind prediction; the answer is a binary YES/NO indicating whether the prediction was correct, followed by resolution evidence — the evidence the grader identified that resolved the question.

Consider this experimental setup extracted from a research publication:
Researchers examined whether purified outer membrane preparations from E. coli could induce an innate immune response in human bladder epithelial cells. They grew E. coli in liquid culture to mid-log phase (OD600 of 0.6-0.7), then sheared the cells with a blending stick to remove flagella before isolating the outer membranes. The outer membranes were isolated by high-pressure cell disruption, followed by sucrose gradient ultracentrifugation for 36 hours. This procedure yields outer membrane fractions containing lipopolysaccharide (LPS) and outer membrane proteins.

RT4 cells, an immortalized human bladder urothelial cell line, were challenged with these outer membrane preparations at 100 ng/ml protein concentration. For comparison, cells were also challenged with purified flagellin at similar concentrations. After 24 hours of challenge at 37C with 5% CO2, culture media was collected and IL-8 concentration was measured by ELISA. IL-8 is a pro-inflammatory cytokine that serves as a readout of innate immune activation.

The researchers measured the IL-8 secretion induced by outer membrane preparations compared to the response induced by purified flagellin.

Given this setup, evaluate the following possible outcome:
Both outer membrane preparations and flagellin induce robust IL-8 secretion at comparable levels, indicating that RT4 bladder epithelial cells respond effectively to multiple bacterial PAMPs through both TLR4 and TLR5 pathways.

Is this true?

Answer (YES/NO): NO